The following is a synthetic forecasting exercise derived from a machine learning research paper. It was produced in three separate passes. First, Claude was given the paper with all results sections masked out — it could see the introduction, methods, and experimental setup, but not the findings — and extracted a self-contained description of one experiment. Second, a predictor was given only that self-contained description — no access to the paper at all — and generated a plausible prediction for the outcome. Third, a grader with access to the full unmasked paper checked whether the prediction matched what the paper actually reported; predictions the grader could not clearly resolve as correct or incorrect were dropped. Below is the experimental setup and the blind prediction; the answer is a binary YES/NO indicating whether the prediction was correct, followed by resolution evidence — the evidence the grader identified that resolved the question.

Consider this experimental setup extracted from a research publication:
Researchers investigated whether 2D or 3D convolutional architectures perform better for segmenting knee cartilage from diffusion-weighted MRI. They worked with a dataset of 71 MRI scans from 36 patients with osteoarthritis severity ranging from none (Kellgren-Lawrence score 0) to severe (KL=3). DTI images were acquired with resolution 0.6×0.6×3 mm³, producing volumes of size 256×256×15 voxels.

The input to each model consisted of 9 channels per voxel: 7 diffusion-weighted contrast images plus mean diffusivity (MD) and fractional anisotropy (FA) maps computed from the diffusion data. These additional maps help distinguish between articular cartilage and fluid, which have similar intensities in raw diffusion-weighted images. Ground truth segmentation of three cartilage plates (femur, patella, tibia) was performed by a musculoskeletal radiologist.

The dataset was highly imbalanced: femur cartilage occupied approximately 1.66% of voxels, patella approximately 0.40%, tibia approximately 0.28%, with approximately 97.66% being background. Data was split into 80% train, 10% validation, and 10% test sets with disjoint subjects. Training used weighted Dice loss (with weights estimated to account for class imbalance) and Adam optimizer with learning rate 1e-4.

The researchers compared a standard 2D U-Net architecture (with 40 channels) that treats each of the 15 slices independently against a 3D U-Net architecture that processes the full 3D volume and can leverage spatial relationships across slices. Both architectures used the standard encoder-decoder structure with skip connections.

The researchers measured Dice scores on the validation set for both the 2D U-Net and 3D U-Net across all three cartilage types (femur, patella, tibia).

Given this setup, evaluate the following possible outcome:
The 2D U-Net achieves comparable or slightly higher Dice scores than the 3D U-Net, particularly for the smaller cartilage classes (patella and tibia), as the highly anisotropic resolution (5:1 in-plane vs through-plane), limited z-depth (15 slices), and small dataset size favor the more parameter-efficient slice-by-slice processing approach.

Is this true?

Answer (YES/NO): NO